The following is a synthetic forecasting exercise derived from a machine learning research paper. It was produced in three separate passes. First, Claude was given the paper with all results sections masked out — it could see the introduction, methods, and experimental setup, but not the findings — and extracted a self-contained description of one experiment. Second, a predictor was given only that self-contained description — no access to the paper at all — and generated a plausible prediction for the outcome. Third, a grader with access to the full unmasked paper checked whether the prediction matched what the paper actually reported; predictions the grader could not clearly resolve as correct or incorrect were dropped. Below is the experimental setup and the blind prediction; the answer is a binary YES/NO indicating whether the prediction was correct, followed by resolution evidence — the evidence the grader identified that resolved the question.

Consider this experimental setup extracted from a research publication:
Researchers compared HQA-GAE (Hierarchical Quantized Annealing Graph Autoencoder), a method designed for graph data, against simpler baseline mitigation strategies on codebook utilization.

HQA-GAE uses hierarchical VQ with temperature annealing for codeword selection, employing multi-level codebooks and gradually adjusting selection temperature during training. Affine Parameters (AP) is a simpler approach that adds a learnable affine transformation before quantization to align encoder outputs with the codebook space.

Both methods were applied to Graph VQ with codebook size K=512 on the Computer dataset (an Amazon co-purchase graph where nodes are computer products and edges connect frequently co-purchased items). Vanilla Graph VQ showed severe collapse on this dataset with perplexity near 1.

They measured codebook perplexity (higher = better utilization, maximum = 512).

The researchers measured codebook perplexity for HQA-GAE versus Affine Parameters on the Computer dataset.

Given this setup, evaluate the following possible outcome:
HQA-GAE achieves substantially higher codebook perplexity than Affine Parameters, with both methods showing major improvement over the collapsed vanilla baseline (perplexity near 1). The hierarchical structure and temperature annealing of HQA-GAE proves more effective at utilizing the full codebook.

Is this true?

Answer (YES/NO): YES